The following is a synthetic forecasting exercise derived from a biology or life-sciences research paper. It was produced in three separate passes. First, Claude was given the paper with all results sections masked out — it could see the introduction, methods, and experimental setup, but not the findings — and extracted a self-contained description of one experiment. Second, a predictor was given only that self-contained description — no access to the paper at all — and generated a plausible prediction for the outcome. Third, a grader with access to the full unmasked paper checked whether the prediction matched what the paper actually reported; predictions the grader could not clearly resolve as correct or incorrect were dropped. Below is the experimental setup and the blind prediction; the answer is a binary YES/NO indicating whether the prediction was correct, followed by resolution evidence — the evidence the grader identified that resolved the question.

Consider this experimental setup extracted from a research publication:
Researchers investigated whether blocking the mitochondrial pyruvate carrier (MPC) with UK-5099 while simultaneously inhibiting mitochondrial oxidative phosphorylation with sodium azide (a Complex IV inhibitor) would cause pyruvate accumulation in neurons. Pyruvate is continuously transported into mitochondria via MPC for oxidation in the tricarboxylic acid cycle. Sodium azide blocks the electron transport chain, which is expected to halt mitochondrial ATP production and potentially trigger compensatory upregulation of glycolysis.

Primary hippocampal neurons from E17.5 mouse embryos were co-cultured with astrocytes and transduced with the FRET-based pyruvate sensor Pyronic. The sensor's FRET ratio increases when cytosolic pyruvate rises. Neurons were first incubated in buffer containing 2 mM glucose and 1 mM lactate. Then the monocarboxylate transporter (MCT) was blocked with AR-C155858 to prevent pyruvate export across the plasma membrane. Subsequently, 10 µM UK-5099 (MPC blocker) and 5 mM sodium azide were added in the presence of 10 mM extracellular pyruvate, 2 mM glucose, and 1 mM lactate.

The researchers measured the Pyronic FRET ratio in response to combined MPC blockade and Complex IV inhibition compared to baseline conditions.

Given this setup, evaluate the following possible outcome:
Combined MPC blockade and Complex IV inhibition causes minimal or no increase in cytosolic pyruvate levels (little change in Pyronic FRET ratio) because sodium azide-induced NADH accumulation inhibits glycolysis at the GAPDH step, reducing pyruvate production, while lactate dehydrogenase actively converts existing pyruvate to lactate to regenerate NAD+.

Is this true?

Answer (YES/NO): NO